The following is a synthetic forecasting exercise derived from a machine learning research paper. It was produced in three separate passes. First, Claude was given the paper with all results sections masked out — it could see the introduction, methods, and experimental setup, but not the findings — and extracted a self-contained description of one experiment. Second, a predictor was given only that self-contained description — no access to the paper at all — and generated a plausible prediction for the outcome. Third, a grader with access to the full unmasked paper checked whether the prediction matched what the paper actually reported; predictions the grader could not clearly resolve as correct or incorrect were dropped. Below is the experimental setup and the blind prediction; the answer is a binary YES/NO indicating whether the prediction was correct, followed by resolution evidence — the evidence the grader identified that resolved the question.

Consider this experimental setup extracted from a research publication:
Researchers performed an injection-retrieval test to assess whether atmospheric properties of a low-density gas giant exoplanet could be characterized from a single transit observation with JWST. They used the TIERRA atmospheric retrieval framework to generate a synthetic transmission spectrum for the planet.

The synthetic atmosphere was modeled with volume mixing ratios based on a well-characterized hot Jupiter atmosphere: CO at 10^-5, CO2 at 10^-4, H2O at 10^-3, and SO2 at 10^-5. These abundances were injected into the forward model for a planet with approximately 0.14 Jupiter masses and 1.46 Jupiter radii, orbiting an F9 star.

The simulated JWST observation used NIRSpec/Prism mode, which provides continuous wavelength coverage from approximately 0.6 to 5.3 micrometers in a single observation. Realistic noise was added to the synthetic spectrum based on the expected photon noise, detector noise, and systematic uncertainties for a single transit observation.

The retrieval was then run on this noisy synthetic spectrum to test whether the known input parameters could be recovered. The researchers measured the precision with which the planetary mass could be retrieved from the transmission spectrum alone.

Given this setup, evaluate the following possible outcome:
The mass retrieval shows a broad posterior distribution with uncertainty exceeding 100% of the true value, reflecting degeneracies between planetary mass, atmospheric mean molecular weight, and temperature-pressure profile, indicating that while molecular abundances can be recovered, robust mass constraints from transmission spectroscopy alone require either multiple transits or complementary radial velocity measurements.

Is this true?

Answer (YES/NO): NO